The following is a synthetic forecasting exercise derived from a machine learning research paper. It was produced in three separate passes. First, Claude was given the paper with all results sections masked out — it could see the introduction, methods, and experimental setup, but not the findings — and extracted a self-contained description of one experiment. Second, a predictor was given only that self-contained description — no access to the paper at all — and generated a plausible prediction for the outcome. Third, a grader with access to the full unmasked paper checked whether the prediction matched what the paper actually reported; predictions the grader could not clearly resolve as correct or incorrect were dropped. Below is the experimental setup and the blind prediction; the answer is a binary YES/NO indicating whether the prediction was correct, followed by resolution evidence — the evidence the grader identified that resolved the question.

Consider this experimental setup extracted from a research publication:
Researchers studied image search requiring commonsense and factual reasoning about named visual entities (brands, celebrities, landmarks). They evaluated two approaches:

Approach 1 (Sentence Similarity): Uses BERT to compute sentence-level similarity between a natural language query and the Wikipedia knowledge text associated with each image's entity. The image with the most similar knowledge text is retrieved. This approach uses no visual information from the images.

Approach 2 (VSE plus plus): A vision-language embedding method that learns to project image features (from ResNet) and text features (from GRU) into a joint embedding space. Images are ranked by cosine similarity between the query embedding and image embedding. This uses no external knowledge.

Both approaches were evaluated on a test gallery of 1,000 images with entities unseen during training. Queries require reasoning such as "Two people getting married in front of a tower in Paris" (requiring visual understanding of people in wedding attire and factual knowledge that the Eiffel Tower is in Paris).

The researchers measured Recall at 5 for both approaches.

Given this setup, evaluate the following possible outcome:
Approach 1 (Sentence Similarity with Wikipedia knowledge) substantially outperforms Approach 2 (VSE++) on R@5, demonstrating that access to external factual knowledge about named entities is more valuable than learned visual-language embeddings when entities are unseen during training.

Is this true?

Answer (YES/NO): NO